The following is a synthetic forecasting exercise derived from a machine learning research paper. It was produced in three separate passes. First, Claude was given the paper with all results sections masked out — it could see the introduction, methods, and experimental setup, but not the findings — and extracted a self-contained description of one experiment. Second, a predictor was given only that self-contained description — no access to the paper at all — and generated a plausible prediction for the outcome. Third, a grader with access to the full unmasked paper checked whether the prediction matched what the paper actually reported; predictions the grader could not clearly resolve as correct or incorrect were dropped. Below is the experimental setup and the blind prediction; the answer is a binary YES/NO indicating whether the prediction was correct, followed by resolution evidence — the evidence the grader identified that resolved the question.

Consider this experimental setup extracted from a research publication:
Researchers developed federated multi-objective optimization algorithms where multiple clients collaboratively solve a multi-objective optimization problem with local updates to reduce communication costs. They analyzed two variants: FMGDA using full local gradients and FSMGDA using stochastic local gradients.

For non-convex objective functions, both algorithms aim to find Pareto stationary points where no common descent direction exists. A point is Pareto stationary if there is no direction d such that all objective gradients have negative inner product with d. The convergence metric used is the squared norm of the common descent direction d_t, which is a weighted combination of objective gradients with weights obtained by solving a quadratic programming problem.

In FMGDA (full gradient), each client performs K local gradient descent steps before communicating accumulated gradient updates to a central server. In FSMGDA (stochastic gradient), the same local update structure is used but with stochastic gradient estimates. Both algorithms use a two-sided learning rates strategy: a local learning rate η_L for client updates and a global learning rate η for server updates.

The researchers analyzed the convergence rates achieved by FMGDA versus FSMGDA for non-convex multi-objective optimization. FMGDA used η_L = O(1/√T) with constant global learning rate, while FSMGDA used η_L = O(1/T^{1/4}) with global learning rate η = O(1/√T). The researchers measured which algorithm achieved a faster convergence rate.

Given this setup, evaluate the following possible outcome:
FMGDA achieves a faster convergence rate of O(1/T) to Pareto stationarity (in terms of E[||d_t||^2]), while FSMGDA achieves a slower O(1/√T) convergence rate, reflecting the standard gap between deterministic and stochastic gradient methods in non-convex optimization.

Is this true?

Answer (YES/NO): YES